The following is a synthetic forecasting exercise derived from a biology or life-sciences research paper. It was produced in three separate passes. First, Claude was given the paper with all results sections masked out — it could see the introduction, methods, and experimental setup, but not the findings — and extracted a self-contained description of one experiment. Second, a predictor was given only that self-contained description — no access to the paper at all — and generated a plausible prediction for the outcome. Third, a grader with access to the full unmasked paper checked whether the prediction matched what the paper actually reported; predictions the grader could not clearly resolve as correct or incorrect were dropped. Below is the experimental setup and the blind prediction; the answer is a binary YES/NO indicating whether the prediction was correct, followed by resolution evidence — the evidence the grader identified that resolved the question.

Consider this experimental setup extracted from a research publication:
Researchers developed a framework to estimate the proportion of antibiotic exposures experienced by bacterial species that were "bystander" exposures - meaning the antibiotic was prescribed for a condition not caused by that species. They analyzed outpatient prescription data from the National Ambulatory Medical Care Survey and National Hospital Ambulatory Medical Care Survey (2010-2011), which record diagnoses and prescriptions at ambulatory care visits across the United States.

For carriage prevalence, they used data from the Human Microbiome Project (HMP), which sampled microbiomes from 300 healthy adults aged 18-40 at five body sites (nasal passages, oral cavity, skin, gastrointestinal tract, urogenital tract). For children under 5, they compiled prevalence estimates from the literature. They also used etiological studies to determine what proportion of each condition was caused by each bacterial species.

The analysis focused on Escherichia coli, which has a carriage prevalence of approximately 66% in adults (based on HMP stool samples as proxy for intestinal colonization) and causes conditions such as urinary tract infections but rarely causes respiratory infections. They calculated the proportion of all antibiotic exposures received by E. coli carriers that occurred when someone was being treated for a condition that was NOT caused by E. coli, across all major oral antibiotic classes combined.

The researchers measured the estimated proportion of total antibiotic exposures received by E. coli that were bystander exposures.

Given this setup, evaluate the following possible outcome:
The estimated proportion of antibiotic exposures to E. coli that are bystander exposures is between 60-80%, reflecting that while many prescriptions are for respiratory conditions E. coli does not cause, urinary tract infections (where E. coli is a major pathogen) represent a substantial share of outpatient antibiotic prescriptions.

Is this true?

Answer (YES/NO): NO